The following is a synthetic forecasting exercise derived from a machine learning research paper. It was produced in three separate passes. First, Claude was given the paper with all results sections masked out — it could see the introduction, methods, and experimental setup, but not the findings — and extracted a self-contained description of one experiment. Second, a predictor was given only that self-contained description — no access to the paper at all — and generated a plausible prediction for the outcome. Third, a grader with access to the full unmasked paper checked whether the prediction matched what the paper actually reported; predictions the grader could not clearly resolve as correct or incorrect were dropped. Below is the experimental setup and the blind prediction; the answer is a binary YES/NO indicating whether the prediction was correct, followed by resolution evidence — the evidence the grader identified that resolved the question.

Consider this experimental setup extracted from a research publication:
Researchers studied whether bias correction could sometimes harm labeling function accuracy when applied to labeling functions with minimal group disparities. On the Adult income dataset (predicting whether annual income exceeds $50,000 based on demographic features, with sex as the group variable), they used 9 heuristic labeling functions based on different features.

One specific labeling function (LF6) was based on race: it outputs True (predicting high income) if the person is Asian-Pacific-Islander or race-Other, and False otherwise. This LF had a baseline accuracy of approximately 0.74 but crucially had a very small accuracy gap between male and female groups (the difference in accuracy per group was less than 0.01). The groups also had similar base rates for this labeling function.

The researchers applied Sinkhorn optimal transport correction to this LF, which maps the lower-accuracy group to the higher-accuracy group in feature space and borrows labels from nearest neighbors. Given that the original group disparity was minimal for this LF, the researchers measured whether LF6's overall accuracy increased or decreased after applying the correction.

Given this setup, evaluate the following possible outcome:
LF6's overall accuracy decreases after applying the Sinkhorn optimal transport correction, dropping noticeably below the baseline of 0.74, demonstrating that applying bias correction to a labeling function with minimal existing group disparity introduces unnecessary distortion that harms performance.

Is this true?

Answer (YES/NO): YES